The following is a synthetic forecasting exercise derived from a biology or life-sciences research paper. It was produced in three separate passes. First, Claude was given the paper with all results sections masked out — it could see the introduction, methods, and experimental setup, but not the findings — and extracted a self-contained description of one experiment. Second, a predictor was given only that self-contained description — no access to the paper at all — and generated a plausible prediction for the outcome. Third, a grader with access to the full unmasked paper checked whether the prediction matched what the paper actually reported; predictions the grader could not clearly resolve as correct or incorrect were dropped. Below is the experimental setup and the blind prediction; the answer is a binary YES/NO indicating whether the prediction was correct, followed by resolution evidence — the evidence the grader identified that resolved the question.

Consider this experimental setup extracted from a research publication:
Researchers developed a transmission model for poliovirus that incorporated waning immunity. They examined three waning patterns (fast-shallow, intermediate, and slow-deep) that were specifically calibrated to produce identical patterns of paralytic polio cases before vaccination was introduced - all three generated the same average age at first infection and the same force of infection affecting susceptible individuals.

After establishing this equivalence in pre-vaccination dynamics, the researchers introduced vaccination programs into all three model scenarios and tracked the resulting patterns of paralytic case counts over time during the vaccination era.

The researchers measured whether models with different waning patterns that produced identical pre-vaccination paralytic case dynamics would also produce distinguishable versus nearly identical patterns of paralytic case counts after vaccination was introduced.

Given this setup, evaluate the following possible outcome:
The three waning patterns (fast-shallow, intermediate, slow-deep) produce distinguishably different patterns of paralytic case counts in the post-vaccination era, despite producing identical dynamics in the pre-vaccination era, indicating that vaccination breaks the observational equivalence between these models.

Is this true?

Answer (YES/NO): NO